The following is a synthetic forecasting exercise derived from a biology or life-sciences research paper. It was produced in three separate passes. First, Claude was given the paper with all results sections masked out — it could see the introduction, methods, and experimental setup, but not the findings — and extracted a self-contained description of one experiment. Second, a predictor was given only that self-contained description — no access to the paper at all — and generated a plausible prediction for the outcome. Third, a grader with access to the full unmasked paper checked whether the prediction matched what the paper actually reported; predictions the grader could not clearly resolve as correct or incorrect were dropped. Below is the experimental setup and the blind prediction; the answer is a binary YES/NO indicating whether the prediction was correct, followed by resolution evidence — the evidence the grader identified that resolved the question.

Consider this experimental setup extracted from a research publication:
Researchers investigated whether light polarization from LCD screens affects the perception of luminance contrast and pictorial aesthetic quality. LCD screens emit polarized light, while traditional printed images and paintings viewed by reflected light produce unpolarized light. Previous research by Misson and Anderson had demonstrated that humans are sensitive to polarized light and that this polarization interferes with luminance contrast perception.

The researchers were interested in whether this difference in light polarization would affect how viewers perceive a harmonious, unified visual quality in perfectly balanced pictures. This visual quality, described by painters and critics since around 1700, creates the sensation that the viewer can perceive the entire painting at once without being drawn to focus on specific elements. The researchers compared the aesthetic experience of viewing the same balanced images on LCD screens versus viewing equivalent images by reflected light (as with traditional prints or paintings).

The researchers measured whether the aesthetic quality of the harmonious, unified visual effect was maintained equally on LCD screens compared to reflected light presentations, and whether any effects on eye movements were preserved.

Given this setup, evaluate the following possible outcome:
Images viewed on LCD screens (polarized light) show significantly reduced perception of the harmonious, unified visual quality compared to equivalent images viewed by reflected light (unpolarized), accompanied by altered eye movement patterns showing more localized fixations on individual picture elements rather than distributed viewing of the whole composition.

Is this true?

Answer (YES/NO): NO